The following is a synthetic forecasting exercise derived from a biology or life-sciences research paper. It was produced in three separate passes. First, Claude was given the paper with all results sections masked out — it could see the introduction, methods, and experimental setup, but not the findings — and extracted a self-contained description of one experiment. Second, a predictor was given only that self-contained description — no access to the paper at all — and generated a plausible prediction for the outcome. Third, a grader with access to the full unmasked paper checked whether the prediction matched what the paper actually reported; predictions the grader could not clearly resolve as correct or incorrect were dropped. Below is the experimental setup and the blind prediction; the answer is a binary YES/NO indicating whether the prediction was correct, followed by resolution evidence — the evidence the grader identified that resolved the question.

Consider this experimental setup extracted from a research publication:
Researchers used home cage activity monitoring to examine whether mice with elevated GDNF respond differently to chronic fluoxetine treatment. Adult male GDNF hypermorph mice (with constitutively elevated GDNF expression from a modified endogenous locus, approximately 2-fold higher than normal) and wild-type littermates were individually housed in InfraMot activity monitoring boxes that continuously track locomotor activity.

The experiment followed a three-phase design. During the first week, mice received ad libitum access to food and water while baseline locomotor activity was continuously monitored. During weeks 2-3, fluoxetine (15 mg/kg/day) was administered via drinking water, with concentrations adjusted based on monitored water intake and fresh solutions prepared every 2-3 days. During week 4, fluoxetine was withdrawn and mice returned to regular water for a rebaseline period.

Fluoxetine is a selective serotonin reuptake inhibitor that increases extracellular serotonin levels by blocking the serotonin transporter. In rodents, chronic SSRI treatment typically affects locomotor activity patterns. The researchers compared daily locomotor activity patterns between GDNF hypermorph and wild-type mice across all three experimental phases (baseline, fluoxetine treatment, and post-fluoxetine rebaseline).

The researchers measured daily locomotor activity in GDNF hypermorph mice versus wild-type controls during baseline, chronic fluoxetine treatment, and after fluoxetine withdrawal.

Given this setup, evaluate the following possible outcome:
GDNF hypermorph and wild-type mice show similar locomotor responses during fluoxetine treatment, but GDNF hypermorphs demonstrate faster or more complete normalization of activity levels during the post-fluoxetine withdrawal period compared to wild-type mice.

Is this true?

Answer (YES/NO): NO